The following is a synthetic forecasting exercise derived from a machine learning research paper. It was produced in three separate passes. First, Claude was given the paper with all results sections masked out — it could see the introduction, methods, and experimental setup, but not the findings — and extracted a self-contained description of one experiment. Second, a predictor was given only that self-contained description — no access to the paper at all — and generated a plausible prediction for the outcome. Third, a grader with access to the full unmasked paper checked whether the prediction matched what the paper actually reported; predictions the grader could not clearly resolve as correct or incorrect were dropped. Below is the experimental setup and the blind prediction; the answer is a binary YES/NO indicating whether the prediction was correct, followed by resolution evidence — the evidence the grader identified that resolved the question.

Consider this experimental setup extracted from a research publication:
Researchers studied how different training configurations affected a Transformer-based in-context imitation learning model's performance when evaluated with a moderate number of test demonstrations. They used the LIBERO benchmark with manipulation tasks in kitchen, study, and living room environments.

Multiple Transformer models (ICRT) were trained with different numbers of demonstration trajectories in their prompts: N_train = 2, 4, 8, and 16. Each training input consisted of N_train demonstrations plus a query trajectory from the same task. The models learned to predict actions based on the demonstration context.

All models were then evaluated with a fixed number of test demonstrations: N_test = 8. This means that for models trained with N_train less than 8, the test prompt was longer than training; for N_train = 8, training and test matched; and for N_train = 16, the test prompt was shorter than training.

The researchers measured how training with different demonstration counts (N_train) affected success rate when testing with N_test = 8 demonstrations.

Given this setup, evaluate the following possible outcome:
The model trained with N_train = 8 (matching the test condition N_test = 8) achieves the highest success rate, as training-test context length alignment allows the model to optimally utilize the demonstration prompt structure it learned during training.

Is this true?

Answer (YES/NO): YES